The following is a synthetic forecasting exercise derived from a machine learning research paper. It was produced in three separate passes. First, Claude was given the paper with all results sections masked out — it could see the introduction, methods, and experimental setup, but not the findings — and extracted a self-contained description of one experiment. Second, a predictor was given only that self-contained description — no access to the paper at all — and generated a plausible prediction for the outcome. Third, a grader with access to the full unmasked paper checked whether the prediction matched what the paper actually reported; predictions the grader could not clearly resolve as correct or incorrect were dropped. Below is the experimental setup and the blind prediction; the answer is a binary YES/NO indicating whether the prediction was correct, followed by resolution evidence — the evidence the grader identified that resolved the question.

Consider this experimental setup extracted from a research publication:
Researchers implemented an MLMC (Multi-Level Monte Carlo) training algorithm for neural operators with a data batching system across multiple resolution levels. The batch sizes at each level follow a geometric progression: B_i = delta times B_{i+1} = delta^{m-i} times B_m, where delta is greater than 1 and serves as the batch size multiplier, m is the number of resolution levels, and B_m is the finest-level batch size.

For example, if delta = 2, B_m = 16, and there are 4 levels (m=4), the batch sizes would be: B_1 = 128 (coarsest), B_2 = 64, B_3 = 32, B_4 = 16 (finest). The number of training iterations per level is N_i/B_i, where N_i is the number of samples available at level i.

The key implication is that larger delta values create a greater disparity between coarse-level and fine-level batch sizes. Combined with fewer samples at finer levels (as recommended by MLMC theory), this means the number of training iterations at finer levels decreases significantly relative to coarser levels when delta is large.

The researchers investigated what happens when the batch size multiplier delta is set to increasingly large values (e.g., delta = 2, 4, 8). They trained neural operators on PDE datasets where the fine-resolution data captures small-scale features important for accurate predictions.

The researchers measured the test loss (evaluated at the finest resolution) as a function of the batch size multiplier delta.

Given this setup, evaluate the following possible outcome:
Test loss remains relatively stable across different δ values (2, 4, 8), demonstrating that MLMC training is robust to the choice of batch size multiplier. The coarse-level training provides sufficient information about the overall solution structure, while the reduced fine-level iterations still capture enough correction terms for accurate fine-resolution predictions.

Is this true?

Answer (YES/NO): NO